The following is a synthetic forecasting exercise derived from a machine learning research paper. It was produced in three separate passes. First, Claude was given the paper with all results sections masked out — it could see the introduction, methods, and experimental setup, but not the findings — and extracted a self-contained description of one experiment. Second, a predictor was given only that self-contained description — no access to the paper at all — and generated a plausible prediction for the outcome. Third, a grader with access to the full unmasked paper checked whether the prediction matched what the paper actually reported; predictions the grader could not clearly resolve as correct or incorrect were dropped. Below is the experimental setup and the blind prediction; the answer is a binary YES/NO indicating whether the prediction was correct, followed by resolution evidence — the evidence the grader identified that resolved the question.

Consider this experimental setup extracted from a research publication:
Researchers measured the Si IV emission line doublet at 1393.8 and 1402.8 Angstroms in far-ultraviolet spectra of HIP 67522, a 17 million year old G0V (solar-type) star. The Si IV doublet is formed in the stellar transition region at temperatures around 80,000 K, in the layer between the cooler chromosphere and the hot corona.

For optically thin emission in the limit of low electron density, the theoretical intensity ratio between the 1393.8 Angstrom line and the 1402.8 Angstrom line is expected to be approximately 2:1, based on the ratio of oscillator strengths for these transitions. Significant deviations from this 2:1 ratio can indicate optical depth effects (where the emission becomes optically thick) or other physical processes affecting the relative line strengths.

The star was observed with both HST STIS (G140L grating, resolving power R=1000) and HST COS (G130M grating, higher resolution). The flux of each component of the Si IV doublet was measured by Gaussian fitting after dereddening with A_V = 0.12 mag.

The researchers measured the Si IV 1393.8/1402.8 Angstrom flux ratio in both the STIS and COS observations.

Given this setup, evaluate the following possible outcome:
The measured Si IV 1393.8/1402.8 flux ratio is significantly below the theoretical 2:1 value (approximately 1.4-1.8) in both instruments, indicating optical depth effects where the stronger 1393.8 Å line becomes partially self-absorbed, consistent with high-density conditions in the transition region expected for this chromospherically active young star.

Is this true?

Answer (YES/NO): NO